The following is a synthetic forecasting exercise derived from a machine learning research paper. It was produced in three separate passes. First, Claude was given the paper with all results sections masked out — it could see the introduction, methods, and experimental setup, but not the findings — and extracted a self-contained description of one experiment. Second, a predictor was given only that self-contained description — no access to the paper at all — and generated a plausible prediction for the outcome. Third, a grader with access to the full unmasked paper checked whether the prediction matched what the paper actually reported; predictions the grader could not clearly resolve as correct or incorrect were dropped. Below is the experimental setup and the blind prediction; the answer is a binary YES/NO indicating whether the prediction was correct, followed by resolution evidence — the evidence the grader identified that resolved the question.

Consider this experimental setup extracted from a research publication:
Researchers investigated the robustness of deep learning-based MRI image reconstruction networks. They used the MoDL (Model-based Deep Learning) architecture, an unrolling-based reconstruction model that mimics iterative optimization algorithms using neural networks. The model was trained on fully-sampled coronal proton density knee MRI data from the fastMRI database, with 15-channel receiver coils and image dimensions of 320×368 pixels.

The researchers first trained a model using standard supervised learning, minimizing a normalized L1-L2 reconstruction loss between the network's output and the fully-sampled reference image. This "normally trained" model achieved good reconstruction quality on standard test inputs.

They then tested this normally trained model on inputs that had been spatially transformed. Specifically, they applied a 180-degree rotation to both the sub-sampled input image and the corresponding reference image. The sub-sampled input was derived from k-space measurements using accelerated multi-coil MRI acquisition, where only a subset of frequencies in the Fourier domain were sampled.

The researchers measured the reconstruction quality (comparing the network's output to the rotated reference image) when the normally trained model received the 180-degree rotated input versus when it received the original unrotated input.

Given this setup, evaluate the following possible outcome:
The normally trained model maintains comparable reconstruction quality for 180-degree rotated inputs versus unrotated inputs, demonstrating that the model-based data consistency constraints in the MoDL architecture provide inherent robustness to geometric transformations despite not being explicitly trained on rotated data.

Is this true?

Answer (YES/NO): NO